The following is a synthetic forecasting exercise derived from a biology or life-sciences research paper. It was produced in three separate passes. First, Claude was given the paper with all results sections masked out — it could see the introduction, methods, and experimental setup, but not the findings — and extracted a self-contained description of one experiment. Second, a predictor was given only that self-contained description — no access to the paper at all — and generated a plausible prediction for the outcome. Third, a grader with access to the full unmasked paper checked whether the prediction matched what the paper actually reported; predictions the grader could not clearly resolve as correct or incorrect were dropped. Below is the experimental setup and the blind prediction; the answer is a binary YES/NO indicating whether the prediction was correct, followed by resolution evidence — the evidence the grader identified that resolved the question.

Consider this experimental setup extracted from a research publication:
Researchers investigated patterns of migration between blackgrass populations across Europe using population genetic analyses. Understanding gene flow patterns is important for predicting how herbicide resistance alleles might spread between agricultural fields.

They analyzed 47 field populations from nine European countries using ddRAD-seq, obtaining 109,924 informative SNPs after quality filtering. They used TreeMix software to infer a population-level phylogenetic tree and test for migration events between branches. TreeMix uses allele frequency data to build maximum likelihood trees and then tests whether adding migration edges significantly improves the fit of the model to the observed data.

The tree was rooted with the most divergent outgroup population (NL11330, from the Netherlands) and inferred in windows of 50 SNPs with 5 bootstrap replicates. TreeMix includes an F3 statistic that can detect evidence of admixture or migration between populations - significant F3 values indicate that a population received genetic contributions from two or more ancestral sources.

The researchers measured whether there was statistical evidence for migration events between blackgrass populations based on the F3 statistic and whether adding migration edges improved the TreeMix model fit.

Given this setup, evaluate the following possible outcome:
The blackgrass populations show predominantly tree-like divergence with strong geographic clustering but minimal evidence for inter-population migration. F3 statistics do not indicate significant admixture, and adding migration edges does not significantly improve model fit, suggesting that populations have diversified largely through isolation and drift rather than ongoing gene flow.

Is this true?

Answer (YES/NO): NO